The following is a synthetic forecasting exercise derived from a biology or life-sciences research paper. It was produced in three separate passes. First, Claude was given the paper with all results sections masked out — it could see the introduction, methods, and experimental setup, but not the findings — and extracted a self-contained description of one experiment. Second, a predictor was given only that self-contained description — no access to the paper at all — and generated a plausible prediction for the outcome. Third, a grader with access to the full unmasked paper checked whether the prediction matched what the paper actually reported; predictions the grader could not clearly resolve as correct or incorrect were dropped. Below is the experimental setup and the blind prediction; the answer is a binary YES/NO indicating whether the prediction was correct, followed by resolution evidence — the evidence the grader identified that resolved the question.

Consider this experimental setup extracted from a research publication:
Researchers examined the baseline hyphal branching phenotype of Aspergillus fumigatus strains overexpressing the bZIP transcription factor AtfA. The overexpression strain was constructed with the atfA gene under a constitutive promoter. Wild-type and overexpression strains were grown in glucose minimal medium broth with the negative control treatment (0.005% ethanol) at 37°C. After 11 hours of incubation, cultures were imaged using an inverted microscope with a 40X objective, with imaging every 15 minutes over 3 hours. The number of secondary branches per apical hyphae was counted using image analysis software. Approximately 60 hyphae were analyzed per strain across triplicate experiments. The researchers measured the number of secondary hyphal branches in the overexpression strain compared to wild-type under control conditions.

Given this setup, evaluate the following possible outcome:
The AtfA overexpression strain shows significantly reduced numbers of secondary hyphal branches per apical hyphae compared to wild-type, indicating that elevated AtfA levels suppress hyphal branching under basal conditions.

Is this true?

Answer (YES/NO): YES